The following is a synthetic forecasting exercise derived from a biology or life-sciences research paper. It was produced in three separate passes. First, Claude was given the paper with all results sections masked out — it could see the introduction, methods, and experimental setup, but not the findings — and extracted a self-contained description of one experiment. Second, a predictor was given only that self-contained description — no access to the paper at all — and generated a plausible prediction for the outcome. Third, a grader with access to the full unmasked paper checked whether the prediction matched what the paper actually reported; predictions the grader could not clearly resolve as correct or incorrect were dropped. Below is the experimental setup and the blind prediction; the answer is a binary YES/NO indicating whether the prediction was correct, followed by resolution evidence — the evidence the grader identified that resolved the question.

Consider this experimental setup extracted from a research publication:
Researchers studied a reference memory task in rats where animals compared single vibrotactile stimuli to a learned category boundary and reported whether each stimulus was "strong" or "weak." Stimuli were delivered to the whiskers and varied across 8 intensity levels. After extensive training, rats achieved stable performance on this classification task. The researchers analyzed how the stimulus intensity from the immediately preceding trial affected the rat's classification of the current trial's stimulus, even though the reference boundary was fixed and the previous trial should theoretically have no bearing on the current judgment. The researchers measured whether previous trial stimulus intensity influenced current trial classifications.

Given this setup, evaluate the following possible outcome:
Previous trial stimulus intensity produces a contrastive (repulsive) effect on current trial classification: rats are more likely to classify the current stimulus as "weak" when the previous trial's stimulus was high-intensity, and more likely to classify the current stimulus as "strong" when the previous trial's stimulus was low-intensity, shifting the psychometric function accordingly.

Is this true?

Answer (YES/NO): YES